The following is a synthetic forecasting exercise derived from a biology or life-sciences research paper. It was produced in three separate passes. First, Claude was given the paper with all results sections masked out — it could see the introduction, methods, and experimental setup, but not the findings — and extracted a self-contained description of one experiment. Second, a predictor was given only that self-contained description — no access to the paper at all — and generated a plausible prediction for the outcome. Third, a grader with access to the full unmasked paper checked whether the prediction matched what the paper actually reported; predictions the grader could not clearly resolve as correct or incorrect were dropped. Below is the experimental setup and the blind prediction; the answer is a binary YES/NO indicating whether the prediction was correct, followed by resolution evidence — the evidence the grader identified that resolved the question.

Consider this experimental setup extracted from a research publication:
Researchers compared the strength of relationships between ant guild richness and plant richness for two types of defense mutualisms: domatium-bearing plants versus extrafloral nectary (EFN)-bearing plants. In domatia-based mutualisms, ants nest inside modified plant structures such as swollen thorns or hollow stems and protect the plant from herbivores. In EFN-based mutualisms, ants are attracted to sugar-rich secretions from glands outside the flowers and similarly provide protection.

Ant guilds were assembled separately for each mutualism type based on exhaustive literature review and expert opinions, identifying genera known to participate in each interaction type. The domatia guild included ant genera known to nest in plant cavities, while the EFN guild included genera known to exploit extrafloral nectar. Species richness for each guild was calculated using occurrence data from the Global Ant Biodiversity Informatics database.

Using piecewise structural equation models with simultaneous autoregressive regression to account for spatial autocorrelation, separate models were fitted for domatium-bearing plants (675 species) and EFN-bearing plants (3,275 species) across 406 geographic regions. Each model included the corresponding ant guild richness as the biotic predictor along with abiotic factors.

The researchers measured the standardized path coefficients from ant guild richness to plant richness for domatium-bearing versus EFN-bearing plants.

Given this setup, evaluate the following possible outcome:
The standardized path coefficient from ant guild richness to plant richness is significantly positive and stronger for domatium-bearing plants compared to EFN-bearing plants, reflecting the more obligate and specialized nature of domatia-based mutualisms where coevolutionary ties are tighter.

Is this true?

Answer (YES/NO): NO